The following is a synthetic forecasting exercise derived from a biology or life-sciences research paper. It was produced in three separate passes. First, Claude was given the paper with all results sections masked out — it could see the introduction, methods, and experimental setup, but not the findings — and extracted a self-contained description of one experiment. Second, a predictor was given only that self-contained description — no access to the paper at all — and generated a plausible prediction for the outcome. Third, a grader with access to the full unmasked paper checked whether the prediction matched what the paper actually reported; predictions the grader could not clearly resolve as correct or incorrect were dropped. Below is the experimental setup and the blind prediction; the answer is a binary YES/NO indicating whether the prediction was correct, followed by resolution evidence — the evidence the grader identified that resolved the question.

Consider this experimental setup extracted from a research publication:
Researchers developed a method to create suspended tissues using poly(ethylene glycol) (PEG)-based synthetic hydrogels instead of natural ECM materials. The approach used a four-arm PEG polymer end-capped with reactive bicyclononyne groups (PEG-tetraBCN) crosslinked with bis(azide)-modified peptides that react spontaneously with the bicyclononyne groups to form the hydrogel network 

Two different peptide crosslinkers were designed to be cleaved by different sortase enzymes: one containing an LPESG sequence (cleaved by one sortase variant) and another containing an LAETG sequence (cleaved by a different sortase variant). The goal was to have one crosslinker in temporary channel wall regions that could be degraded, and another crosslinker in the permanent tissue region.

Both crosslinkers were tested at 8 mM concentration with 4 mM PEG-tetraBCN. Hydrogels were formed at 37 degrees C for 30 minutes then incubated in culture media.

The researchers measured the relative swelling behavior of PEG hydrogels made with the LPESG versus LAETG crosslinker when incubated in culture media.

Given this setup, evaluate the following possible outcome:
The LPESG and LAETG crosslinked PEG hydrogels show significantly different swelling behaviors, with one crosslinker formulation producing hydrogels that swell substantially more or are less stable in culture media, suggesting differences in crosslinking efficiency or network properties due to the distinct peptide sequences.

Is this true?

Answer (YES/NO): YES